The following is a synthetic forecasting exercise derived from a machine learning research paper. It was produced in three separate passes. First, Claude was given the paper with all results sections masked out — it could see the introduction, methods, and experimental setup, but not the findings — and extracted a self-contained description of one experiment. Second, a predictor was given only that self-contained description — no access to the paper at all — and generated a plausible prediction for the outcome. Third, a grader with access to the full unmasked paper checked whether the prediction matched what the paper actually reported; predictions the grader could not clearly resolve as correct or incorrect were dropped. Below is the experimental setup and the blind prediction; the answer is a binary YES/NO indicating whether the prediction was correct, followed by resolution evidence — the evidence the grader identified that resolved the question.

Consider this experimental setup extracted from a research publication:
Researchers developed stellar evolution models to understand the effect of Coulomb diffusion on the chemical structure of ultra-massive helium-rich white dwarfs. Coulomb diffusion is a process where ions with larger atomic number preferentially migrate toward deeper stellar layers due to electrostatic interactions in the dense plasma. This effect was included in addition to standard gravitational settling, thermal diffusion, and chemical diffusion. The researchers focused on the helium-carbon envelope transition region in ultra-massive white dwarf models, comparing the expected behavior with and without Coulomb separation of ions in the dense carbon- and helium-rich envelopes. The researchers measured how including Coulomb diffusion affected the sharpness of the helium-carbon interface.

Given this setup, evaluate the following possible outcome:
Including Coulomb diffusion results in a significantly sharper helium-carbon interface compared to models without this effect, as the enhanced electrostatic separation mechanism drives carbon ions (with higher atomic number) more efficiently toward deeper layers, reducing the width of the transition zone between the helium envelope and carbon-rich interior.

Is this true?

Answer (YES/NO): YES